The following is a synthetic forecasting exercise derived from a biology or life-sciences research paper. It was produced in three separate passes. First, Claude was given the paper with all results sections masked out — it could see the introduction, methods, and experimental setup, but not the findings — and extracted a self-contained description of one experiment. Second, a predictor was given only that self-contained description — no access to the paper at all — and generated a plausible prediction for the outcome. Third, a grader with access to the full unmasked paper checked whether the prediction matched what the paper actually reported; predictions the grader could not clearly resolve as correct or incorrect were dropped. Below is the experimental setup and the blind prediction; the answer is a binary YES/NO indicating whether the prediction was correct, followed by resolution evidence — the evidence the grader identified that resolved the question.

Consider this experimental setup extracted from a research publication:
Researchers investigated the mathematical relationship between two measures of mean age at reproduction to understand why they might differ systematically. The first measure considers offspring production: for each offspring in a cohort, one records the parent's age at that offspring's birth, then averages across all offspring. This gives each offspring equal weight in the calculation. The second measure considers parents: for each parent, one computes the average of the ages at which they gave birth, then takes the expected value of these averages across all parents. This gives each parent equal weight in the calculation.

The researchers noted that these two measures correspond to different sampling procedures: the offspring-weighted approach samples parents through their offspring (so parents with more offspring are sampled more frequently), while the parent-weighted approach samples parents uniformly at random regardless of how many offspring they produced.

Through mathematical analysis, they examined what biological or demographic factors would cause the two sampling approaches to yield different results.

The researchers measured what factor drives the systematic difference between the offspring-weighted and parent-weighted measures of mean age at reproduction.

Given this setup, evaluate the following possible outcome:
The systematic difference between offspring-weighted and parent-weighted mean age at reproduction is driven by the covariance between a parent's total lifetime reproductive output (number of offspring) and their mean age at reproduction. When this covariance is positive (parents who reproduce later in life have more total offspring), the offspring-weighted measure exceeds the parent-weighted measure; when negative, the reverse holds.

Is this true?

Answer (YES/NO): YES